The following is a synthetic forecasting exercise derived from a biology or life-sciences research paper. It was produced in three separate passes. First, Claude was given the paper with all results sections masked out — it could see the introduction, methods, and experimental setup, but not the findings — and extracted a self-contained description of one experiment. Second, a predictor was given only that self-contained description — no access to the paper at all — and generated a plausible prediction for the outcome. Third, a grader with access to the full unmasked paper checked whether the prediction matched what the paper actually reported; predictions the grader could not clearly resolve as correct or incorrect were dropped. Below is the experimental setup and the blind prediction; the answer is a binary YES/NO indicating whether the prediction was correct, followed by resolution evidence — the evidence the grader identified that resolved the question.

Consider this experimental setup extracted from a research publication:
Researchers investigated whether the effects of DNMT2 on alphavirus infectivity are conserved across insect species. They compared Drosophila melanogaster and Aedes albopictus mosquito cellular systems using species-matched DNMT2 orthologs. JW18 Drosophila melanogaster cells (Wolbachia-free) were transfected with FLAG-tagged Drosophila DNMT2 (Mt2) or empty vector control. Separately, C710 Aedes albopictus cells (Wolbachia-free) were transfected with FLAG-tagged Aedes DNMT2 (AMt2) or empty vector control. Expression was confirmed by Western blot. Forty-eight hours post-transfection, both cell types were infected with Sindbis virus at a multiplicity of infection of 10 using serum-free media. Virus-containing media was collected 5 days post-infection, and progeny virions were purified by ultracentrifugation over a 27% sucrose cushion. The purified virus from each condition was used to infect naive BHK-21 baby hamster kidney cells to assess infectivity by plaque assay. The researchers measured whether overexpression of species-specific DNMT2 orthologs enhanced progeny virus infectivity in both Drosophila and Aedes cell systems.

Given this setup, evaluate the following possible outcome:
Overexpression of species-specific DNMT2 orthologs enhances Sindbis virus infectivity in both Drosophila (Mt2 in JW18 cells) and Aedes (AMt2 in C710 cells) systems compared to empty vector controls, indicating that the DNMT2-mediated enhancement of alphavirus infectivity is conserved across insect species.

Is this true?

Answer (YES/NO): NO